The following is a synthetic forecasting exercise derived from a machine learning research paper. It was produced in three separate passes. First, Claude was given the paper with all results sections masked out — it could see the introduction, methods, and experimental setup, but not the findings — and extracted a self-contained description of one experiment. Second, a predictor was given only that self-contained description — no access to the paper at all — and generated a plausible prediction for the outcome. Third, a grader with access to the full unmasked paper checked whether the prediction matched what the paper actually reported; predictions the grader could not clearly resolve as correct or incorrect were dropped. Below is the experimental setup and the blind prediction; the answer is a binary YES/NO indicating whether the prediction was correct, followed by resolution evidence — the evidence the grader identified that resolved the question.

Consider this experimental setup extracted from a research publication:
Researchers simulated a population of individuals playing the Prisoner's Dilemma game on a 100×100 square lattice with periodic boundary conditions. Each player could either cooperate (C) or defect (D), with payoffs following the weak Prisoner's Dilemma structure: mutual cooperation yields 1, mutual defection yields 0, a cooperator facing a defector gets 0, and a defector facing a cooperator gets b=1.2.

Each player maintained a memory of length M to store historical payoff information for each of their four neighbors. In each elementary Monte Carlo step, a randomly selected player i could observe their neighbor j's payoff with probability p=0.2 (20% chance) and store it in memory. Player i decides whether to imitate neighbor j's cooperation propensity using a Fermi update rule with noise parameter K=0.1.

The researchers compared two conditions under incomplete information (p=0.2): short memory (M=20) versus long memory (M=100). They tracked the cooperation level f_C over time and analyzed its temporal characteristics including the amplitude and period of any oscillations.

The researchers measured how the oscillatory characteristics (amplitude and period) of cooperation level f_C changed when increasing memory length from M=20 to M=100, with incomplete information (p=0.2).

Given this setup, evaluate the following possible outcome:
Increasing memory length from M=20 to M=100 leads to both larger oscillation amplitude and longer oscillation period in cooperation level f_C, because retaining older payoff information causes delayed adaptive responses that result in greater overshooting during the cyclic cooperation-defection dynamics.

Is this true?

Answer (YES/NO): YES